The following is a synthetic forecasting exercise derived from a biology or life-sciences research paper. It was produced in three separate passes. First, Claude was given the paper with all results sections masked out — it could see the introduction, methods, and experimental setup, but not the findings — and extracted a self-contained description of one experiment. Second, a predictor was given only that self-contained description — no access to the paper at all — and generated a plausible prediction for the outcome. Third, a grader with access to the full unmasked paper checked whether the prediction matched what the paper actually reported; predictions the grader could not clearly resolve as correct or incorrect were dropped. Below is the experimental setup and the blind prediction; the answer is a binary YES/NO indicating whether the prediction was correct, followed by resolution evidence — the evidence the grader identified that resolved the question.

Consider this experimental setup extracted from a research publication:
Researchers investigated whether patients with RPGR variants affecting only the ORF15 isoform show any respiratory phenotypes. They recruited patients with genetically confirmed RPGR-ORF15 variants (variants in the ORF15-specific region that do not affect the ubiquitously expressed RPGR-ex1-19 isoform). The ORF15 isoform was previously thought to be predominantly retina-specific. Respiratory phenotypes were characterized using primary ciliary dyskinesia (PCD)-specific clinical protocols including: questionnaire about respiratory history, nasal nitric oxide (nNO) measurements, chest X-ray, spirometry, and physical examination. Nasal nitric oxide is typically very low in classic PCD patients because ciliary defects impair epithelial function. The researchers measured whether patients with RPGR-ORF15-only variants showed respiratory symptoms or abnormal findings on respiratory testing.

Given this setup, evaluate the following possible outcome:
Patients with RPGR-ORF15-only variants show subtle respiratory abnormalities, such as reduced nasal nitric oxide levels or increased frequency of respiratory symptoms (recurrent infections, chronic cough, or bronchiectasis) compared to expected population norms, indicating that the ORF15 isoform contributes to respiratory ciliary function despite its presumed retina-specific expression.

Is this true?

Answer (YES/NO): YES